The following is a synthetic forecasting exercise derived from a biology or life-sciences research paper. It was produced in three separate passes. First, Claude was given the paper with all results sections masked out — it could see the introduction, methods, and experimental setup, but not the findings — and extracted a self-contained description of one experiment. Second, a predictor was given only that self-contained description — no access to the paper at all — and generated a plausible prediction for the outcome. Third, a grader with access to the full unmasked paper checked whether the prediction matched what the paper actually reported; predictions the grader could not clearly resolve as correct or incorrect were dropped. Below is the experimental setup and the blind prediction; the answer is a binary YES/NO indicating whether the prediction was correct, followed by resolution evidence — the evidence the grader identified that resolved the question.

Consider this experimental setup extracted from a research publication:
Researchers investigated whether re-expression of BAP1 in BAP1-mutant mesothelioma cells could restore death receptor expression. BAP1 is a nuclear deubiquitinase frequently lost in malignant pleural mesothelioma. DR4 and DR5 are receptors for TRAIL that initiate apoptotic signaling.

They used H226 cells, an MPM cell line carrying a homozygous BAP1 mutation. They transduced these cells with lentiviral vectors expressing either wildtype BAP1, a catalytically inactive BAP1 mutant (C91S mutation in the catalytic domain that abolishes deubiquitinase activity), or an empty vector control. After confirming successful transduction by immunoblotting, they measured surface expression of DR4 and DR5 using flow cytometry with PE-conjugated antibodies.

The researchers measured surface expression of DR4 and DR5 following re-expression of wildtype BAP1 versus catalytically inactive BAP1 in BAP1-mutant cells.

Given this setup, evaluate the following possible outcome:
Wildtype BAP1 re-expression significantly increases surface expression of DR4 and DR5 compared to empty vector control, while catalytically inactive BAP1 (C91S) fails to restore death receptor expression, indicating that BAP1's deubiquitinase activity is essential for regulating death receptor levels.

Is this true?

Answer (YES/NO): NO